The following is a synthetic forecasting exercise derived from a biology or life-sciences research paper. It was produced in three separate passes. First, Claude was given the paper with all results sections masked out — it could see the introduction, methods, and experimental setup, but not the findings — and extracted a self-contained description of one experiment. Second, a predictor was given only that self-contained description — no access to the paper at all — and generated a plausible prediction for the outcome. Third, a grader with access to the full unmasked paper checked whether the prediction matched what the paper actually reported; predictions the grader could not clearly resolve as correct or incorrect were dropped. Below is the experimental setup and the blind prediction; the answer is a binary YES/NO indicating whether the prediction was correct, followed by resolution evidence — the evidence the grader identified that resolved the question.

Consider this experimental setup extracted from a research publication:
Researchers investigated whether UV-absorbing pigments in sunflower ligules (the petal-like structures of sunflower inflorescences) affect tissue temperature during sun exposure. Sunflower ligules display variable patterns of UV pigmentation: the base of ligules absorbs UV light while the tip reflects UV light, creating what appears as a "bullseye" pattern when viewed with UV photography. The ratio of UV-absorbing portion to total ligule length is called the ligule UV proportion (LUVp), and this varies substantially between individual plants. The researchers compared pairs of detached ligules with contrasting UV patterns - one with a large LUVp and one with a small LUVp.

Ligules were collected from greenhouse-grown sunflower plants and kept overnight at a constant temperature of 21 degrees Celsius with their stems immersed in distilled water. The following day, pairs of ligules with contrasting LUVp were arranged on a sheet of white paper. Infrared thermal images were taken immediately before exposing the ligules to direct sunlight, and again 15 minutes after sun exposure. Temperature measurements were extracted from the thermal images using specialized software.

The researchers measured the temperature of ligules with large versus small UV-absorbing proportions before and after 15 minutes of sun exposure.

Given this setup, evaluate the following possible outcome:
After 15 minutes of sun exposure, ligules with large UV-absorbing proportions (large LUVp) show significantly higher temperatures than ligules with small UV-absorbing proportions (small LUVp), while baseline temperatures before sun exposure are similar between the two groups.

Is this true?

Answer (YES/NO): NO